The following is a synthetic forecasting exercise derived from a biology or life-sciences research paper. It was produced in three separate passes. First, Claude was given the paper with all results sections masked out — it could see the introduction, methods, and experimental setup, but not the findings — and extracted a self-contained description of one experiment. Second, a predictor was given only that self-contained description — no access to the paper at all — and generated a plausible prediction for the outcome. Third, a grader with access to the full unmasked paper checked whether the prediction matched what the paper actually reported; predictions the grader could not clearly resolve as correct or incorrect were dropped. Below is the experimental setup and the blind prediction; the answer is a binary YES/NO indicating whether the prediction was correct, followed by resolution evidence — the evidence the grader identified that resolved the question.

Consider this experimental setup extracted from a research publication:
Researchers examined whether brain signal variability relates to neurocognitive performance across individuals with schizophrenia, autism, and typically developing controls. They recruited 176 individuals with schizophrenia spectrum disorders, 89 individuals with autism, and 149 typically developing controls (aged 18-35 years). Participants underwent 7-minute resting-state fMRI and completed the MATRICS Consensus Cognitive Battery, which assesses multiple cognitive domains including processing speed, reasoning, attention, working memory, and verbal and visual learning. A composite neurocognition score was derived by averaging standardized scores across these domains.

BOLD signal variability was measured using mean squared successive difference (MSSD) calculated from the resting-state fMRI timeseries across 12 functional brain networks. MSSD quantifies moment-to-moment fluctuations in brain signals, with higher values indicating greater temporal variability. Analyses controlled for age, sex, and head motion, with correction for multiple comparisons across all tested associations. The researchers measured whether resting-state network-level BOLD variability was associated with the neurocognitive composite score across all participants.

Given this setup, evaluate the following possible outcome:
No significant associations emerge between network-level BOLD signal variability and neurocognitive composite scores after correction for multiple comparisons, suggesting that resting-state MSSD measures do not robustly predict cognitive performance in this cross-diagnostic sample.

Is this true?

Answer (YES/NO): NO